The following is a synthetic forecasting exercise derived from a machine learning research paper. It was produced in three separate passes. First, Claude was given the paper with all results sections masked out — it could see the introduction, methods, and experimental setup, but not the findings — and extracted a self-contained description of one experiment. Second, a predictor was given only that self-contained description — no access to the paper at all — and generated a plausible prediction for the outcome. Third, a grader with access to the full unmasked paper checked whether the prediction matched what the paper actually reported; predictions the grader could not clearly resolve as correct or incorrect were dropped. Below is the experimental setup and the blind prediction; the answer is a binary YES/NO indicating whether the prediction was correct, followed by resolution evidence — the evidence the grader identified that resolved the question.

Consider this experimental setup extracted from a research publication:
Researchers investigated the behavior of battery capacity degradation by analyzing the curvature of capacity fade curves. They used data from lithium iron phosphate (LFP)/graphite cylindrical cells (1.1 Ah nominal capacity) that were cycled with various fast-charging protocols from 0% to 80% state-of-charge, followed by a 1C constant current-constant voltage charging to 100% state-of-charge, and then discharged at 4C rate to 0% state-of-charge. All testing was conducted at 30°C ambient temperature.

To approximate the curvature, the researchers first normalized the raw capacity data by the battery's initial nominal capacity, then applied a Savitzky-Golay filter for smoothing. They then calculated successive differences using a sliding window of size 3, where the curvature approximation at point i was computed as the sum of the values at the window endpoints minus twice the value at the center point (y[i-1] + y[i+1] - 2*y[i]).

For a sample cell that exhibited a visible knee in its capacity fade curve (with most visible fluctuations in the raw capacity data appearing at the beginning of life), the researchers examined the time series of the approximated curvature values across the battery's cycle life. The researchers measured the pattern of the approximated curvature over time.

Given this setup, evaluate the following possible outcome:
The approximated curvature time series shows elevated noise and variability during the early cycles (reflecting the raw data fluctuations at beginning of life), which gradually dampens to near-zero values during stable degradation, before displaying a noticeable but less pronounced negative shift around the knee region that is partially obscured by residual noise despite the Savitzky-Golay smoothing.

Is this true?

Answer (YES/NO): NO